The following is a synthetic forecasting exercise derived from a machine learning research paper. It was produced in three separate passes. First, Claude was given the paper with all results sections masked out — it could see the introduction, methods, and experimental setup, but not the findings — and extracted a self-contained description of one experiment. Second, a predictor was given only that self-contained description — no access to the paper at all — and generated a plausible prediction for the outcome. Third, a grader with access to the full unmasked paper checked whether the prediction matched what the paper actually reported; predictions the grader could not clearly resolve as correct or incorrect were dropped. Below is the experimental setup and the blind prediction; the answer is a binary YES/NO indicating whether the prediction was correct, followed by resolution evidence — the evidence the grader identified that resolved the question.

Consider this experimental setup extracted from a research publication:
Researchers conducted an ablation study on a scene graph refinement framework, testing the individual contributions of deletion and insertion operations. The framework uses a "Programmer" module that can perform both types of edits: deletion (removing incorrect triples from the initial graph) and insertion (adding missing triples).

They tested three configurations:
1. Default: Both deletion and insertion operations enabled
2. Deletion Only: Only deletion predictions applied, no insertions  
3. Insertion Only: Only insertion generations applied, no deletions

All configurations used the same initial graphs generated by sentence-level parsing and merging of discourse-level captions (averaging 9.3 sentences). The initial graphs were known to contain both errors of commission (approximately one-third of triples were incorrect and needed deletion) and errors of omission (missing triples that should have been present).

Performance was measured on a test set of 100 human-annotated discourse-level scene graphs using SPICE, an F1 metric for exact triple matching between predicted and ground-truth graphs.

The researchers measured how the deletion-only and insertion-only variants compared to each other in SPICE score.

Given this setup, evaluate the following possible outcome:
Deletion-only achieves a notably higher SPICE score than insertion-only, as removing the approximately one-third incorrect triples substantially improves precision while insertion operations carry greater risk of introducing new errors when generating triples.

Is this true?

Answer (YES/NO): YES